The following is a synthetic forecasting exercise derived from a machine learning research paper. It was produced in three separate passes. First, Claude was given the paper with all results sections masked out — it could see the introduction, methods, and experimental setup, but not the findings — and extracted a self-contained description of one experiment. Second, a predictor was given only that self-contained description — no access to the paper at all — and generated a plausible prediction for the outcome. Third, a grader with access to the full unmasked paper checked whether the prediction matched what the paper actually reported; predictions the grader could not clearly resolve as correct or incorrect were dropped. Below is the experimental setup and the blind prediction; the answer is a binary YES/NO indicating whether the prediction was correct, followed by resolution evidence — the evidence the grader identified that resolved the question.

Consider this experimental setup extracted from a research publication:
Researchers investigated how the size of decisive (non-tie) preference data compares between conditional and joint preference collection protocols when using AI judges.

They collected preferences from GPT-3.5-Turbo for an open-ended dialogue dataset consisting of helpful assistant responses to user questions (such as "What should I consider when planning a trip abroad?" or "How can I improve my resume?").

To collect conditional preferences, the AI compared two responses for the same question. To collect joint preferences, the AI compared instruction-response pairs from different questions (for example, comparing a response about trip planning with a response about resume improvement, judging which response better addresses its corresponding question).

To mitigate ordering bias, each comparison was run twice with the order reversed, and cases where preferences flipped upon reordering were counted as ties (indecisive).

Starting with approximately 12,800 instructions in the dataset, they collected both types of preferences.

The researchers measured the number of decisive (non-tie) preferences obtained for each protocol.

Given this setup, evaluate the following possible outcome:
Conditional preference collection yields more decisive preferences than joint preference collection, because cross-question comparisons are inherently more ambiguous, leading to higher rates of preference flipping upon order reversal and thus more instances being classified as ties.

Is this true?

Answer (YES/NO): YES